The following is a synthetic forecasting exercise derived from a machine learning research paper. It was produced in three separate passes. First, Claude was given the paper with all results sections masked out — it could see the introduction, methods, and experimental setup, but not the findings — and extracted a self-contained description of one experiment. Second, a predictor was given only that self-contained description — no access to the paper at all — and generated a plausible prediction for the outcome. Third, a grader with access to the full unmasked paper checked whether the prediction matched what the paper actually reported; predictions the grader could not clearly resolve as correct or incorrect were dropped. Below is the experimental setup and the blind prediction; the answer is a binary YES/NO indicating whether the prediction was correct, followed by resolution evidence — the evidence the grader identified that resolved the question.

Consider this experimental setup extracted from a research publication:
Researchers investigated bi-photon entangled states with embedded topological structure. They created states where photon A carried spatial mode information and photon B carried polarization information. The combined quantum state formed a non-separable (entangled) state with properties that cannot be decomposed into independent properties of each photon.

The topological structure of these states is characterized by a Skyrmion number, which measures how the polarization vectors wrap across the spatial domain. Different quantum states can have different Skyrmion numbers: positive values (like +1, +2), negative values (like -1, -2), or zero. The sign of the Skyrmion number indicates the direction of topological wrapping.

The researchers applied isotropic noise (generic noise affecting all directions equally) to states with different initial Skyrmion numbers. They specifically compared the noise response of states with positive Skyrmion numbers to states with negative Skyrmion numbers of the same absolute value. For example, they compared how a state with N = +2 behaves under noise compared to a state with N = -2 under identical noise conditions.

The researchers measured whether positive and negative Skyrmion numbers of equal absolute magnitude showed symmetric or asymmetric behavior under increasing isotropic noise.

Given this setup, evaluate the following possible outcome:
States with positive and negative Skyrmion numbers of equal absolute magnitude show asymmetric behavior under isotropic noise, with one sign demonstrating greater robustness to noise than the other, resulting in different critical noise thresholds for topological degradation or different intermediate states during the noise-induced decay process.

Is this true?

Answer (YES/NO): NO